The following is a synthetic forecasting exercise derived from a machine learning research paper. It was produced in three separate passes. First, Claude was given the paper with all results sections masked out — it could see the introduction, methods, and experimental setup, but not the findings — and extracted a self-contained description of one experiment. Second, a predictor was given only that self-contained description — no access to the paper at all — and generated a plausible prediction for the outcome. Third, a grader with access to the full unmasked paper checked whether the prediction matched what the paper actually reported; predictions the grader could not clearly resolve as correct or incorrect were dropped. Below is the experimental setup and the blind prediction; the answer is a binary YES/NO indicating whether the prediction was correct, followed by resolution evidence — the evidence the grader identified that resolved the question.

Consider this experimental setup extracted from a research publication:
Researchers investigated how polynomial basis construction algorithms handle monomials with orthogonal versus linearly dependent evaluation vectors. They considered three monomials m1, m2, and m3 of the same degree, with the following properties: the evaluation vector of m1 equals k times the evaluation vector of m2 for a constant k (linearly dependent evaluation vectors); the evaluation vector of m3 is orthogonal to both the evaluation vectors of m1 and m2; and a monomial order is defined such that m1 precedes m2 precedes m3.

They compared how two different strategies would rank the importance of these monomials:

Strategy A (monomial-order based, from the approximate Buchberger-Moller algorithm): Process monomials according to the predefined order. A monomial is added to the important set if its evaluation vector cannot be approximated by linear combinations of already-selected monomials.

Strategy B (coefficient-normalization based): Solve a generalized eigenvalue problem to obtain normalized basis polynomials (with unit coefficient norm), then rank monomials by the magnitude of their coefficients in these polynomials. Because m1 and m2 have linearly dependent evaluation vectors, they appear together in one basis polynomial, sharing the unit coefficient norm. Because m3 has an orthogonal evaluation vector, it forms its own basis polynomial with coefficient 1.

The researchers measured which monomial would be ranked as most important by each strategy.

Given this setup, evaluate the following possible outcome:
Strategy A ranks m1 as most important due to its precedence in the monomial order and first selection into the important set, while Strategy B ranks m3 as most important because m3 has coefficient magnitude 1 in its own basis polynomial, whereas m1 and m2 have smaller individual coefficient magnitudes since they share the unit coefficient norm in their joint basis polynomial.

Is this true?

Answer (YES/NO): YES